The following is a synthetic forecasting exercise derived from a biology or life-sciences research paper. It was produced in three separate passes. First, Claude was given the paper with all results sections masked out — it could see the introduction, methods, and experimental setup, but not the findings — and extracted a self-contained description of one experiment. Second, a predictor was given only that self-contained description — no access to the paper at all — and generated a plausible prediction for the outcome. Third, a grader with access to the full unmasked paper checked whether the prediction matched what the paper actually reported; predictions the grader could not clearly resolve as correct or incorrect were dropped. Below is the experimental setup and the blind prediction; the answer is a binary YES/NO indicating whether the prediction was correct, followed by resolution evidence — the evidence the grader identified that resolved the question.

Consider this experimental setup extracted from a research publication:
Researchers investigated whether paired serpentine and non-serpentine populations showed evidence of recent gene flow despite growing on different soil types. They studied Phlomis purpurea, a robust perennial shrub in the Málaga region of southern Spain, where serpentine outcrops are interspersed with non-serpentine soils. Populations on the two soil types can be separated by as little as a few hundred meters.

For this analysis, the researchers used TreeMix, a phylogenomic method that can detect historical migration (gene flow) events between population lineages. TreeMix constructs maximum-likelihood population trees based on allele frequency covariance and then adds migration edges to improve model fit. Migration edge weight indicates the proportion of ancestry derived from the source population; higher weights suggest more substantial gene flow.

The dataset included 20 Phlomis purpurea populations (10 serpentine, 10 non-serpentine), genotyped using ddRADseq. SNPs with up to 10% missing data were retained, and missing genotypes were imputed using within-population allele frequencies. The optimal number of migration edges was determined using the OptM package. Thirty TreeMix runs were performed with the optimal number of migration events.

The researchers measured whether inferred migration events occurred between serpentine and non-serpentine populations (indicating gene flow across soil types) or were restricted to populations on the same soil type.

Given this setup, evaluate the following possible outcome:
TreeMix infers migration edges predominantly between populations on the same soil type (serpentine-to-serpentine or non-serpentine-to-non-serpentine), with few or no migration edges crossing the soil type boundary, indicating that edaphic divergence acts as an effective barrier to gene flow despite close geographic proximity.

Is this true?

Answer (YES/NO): YES